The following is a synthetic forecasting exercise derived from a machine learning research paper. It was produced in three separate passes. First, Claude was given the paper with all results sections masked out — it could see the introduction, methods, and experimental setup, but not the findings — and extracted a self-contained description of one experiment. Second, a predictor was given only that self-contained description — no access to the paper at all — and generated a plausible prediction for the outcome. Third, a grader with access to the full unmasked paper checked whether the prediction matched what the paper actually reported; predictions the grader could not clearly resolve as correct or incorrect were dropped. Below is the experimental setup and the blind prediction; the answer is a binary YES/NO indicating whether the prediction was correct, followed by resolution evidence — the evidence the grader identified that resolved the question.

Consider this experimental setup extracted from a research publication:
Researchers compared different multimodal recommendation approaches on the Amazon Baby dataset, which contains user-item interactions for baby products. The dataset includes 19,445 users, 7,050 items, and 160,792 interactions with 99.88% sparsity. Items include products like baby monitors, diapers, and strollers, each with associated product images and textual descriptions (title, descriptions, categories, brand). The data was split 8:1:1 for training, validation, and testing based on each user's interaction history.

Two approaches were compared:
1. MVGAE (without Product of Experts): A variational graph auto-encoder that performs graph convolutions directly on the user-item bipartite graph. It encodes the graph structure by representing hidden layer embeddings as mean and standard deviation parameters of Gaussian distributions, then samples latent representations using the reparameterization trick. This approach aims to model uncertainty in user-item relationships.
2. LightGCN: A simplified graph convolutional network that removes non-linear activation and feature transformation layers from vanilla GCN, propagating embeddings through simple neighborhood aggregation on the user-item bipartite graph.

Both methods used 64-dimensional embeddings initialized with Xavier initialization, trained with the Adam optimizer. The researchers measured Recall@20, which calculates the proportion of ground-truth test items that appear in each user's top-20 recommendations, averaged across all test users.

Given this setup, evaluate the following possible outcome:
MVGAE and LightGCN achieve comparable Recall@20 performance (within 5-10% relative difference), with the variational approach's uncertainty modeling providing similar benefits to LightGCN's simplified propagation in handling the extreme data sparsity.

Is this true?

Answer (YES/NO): NO